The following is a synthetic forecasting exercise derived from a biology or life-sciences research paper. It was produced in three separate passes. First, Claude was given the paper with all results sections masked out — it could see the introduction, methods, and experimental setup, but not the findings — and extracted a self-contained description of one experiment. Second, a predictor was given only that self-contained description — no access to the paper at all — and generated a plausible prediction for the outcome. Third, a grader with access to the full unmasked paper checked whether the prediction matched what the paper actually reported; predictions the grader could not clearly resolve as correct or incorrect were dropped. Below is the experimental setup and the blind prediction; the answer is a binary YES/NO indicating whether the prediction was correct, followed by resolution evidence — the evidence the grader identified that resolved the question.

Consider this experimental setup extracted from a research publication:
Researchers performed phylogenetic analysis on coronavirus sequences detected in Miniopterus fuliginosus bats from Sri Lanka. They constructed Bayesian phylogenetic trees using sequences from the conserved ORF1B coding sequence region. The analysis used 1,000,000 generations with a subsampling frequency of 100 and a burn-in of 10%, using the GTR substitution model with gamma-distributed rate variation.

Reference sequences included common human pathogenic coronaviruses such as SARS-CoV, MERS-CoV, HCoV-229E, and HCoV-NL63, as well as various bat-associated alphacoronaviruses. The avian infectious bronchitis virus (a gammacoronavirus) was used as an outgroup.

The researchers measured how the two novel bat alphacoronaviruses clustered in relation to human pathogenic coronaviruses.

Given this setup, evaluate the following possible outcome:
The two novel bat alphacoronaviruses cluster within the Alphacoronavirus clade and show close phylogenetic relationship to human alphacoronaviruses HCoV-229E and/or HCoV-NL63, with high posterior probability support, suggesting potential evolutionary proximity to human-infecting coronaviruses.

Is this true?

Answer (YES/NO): NO